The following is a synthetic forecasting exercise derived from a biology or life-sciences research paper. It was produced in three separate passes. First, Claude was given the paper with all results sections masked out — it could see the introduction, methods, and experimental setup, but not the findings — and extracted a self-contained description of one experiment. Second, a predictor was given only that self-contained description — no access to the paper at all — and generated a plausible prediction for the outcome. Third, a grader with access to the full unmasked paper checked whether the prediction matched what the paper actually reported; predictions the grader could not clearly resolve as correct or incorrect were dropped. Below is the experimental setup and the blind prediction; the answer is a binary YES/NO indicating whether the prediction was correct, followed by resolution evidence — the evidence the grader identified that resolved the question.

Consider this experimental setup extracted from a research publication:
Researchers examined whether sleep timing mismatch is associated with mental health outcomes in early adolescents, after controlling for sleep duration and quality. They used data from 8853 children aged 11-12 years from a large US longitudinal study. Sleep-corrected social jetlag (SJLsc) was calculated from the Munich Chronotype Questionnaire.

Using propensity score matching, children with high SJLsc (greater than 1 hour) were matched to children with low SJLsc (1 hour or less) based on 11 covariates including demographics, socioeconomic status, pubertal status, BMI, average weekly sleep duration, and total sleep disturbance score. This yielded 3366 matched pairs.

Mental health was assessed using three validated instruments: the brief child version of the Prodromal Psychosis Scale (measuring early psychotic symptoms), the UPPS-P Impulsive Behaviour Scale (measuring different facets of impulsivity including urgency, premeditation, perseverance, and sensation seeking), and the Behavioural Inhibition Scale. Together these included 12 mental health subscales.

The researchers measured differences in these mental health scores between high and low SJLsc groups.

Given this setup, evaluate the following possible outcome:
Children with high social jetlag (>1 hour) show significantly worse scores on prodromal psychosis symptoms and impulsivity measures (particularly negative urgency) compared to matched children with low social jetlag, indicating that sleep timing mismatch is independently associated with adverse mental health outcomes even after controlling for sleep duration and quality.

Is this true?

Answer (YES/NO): NO